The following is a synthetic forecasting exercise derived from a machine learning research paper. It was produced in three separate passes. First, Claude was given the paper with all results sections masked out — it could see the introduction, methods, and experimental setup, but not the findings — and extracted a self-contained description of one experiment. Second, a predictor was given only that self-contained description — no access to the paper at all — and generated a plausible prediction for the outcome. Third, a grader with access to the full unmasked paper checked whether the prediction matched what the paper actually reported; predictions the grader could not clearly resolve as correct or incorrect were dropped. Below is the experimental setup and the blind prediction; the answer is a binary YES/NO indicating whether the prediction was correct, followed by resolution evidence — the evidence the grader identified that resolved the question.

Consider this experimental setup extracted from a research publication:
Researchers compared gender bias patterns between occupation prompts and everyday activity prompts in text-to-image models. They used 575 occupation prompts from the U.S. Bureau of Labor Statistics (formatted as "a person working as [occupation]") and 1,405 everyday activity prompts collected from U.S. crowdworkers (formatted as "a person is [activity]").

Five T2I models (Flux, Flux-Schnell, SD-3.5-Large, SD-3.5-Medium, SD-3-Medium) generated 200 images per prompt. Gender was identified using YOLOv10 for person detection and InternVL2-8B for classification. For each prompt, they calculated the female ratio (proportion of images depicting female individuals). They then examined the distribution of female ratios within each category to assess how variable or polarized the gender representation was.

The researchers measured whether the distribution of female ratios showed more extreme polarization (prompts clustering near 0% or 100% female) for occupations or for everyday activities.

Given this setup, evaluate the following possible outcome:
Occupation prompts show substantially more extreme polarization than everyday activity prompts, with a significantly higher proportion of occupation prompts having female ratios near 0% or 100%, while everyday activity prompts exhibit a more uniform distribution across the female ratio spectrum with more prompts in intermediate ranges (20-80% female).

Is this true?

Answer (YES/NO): YES